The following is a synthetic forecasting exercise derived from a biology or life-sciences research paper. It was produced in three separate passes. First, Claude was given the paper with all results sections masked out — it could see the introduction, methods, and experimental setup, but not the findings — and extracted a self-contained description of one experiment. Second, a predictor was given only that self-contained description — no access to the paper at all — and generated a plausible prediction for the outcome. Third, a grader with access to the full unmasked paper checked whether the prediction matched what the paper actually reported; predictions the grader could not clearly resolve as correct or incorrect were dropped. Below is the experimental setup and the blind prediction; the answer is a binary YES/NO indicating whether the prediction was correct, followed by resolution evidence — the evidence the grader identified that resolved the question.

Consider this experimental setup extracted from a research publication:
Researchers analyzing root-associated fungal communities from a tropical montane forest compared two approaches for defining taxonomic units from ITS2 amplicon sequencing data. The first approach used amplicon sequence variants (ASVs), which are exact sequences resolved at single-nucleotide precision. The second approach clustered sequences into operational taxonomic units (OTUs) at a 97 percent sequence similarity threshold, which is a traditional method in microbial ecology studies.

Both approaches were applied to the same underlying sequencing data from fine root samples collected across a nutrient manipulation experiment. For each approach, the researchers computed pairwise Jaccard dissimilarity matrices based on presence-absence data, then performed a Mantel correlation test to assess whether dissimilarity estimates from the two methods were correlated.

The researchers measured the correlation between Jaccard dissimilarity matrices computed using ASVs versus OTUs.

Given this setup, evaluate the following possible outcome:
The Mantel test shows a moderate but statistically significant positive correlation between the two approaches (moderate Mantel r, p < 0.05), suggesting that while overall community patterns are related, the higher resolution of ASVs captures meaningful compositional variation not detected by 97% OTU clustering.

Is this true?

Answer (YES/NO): NO